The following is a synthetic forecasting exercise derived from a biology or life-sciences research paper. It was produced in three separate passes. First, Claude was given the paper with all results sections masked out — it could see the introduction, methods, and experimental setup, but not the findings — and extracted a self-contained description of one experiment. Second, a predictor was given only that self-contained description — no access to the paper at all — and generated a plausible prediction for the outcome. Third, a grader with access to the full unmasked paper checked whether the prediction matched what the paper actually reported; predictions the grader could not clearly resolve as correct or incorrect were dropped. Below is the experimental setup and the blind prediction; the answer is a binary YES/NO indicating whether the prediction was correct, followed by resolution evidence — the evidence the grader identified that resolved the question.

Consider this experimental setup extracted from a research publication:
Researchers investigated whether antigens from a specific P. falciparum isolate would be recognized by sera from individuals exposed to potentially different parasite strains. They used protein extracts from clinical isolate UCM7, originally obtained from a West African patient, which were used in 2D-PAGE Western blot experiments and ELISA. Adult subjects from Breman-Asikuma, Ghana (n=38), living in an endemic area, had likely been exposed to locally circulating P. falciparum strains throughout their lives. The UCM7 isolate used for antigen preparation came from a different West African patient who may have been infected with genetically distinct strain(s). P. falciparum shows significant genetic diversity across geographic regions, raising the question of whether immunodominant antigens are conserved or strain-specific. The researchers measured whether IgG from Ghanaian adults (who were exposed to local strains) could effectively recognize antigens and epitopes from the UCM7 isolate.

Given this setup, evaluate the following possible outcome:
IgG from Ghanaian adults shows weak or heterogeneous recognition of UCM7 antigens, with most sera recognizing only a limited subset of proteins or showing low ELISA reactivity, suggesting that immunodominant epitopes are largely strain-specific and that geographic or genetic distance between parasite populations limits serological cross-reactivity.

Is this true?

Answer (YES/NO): NO